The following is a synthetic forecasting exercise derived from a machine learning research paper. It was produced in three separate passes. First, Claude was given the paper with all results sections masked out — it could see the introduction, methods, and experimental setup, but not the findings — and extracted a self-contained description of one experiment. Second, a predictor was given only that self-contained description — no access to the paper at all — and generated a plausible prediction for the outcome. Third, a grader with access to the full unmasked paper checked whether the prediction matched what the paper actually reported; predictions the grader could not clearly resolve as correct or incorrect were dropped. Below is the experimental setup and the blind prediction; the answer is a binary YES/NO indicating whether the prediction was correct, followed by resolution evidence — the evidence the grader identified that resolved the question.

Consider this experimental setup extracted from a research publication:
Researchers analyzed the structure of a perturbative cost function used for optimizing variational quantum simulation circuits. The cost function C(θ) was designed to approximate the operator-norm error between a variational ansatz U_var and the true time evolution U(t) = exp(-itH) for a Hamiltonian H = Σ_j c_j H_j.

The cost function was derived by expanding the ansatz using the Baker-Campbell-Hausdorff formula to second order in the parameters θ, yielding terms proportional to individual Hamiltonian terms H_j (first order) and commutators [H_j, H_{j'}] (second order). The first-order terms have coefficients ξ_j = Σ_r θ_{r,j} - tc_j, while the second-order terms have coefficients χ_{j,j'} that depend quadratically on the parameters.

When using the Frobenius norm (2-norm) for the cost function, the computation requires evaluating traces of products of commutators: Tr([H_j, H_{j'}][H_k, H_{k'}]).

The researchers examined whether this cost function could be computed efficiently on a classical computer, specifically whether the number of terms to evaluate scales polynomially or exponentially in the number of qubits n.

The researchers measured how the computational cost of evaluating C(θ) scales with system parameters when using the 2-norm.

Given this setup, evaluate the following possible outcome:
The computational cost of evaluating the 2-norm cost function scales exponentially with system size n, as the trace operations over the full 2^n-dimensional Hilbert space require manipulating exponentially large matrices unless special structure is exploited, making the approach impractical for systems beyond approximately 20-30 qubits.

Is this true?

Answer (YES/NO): NO